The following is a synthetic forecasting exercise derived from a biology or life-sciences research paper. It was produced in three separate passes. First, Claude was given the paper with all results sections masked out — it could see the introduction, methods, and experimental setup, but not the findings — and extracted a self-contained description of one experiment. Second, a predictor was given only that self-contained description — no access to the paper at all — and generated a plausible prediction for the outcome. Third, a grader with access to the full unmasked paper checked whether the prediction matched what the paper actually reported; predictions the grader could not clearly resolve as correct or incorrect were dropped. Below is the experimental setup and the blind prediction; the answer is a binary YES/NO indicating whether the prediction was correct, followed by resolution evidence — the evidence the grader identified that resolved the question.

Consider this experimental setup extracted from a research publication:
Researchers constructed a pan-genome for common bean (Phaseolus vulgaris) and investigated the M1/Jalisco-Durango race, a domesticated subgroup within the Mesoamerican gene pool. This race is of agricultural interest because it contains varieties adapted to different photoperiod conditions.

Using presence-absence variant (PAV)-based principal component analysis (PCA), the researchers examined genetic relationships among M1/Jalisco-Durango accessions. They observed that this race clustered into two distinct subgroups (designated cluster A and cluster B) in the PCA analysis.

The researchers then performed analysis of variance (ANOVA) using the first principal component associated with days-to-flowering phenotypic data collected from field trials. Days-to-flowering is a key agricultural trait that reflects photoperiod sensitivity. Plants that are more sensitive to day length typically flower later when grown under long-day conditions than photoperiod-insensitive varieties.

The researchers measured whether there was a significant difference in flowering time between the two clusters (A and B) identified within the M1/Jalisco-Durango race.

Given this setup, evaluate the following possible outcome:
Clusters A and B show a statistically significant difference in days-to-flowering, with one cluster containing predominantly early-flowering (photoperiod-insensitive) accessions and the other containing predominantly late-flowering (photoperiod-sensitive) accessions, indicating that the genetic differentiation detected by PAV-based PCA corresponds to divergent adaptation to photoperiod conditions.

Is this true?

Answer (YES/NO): YES